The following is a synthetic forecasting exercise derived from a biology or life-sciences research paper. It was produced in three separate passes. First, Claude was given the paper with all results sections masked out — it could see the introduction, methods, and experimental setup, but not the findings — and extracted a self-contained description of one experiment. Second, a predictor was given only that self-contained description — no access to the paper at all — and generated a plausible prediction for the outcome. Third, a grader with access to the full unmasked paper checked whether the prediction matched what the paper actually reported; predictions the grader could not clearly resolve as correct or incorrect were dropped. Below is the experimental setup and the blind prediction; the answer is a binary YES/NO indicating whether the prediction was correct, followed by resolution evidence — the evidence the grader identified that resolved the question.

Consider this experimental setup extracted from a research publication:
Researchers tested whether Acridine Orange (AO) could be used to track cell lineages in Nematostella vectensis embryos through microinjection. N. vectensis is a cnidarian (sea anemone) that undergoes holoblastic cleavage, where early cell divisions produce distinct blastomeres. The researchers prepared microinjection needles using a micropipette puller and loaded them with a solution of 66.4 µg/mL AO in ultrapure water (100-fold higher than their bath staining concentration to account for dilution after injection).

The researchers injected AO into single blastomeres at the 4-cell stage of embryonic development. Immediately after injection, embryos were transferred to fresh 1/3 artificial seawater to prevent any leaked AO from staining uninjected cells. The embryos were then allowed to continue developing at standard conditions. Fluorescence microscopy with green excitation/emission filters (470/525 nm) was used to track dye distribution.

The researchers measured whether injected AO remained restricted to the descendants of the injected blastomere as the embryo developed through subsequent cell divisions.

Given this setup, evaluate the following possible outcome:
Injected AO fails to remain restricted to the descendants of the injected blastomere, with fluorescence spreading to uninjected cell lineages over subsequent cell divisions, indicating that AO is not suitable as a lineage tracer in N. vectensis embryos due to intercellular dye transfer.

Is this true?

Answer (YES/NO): NO